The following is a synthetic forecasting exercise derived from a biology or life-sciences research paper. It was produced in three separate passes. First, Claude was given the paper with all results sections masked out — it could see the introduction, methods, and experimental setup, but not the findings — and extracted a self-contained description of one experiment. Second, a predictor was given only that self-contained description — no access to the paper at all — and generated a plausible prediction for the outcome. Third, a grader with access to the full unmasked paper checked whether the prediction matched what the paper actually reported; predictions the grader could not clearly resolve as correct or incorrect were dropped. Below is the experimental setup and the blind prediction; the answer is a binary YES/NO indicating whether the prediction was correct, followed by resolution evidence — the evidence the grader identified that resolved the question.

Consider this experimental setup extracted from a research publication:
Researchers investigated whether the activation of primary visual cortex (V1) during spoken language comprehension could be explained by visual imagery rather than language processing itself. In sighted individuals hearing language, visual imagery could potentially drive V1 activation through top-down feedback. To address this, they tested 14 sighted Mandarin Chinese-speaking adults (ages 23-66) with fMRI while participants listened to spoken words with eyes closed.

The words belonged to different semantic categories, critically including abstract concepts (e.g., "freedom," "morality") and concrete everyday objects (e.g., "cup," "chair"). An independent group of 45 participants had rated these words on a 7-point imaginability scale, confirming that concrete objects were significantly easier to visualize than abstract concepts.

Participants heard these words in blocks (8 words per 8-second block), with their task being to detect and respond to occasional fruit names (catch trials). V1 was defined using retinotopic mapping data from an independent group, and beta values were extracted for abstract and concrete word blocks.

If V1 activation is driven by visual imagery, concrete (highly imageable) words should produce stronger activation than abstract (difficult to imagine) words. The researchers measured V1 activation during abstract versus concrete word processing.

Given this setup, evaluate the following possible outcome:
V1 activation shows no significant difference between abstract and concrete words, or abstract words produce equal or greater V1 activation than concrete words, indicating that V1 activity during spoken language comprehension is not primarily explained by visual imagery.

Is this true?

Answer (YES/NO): YES